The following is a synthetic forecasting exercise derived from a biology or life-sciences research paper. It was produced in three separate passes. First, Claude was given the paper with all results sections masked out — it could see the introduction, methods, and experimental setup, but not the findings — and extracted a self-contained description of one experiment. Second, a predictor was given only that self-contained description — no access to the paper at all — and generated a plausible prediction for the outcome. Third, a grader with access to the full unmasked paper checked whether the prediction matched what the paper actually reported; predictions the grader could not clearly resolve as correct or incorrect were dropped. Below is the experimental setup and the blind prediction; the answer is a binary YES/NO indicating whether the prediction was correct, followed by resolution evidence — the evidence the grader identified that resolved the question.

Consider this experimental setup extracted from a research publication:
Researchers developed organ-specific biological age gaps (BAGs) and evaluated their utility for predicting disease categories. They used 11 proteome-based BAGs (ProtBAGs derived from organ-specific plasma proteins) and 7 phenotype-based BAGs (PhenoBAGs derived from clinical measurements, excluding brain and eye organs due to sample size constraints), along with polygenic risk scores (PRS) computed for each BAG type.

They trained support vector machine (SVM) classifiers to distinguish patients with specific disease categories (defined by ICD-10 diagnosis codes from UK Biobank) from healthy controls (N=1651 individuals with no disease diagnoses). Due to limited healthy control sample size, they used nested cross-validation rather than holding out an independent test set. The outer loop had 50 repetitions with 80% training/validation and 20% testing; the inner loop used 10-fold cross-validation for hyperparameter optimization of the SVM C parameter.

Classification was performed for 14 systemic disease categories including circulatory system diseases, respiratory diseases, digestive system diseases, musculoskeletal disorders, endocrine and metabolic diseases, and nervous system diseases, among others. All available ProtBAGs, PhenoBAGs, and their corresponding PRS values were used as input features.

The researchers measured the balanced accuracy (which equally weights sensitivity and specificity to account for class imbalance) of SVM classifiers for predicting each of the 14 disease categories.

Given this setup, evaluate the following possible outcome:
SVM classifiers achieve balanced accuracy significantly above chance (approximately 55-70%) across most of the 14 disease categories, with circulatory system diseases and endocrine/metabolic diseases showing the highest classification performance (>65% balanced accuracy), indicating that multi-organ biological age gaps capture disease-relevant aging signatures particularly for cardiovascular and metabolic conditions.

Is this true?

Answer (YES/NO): NO